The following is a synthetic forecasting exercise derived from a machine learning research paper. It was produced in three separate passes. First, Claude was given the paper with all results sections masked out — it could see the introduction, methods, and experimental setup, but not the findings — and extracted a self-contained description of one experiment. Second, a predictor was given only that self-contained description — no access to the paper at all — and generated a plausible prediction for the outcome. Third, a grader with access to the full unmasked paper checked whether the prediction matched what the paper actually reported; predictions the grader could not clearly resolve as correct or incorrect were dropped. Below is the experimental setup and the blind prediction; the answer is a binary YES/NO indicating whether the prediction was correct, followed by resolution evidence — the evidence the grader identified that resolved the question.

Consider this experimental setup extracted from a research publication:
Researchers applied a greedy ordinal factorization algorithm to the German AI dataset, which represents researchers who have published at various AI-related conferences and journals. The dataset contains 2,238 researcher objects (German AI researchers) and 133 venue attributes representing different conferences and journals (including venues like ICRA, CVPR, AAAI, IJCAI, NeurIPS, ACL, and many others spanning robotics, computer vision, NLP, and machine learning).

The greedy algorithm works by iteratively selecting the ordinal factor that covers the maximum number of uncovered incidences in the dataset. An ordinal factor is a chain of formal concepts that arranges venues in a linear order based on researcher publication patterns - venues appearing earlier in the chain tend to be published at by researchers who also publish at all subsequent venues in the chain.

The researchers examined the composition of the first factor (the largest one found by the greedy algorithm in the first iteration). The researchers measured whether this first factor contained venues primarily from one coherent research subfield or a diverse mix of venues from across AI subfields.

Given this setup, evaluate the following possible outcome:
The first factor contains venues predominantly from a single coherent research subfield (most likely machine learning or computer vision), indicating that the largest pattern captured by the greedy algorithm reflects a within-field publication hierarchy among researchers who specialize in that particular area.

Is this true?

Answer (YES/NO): NO